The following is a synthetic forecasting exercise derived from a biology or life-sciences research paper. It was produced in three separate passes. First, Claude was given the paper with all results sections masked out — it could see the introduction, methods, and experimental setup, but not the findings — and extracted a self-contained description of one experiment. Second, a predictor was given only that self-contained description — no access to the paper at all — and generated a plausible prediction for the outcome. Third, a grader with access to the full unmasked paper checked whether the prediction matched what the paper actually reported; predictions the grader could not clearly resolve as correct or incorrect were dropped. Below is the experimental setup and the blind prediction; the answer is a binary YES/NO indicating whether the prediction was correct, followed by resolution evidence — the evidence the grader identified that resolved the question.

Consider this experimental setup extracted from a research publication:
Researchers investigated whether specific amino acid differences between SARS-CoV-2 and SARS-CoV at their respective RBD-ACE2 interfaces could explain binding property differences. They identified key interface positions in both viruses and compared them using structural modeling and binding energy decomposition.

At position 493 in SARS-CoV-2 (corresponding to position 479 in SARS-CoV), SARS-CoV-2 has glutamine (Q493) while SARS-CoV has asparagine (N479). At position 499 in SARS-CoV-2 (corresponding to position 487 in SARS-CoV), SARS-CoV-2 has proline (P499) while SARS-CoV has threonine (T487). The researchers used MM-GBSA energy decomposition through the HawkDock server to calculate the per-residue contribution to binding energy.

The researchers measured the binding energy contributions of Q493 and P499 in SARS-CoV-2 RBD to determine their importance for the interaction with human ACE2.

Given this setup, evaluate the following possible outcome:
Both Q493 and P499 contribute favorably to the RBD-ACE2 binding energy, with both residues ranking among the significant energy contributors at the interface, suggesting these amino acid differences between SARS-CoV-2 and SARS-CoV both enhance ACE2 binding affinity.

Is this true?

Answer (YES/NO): NO